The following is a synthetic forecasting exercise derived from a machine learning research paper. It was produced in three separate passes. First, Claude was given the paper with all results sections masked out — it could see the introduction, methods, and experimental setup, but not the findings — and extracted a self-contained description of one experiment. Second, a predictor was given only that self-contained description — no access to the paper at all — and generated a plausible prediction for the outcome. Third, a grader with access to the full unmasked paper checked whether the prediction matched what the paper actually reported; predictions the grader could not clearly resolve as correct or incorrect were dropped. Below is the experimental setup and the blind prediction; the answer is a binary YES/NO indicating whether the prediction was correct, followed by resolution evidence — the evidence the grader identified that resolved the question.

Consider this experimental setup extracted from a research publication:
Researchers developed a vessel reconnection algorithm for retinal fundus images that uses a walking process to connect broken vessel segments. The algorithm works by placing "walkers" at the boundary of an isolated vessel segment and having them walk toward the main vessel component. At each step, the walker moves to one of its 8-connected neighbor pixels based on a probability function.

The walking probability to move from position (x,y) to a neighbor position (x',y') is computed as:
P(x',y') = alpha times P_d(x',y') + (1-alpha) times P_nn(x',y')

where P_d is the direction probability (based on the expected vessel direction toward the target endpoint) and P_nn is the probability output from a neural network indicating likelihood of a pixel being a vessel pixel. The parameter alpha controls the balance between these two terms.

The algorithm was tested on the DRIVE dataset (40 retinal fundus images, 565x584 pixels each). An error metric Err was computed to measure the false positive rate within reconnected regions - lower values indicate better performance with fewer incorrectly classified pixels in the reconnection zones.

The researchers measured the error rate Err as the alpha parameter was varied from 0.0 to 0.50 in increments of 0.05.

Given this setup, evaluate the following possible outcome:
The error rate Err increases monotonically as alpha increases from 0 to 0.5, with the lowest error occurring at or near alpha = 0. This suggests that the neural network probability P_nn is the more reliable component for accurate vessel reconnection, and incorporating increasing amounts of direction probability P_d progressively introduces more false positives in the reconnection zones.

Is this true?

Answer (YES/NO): NO